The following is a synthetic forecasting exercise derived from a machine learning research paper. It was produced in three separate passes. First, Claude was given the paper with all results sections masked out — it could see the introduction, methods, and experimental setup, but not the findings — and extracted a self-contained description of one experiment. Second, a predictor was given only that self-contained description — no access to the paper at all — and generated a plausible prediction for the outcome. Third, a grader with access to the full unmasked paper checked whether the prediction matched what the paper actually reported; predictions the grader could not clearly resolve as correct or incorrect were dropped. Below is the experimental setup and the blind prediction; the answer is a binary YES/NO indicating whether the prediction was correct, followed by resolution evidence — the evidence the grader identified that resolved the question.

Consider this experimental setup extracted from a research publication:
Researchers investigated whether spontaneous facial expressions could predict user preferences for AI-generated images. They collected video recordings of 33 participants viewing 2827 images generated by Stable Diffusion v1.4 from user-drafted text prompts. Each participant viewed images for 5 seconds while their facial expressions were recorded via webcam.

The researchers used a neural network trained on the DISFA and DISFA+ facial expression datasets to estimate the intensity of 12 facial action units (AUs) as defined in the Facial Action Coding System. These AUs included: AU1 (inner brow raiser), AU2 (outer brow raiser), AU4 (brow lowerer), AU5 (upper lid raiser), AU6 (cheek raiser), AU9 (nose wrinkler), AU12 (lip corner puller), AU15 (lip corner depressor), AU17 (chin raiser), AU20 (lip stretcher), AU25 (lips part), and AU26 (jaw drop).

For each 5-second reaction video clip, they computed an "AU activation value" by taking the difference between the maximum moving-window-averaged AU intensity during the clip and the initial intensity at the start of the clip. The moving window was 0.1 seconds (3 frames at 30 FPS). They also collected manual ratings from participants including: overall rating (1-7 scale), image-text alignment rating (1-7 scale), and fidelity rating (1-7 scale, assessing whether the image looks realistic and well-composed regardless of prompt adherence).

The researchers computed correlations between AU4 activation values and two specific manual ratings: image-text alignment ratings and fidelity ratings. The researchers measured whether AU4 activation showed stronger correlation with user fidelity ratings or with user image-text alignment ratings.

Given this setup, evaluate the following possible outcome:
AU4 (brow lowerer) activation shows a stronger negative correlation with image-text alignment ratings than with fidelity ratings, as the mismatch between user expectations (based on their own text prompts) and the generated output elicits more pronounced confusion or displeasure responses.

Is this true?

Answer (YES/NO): NO